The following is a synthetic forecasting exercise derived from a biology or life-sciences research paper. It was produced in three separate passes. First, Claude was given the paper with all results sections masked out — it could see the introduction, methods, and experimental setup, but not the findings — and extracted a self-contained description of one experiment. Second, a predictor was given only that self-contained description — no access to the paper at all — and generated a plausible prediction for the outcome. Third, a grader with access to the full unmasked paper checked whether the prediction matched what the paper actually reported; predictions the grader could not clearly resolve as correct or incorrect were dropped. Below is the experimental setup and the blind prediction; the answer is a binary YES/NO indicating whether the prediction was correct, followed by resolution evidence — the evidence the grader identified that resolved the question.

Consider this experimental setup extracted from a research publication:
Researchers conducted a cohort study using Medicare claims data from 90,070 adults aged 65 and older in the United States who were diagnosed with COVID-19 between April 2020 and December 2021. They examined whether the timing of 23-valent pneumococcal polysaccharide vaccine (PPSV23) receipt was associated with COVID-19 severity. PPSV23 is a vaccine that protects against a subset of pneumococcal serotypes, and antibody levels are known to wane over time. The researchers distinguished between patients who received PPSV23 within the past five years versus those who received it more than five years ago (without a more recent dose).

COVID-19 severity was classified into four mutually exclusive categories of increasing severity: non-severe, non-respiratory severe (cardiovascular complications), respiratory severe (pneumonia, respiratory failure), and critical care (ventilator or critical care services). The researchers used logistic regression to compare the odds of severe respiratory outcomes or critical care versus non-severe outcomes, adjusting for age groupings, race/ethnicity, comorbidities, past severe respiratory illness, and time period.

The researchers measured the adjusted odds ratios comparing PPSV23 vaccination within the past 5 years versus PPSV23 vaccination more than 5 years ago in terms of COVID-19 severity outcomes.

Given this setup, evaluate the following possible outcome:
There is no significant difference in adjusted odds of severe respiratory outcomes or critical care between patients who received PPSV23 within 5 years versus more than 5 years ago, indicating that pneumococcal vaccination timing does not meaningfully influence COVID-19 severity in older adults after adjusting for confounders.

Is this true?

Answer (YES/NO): NO